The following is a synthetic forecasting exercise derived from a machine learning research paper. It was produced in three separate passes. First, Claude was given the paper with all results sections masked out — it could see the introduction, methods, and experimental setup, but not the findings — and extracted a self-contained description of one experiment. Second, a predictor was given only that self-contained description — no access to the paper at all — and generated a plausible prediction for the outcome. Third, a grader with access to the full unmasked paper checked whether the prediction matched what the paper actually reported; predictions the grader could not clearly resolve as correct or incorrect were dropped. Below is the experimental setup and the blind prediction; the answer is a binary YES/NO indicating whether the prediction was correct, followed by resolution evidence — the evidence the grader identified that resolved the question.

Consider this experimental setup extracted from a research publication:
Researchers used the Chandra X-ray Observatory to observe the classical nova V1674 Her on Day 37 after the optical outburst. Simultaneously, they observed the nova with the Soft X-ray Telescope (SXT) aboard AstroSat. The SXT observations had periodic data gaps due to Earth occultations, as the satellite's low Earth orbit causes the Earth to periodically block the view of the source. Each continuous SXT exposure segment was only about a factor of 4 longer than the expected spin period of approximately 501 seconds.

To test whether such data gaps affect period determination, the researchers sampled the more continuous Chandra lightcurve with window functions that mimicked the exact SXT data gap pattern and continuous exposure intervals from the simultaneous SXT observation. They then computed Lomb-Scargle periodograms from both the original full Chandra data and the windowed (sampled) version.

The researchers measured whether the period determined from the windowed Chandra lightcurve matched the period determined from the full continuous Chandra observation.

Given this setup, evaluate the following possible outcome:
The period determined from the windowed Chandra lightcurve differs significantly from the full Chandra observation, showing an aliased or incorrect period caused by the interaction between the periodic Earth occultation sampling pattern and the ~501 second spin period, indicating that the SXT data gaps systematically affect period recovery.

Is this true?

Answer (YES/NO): YES